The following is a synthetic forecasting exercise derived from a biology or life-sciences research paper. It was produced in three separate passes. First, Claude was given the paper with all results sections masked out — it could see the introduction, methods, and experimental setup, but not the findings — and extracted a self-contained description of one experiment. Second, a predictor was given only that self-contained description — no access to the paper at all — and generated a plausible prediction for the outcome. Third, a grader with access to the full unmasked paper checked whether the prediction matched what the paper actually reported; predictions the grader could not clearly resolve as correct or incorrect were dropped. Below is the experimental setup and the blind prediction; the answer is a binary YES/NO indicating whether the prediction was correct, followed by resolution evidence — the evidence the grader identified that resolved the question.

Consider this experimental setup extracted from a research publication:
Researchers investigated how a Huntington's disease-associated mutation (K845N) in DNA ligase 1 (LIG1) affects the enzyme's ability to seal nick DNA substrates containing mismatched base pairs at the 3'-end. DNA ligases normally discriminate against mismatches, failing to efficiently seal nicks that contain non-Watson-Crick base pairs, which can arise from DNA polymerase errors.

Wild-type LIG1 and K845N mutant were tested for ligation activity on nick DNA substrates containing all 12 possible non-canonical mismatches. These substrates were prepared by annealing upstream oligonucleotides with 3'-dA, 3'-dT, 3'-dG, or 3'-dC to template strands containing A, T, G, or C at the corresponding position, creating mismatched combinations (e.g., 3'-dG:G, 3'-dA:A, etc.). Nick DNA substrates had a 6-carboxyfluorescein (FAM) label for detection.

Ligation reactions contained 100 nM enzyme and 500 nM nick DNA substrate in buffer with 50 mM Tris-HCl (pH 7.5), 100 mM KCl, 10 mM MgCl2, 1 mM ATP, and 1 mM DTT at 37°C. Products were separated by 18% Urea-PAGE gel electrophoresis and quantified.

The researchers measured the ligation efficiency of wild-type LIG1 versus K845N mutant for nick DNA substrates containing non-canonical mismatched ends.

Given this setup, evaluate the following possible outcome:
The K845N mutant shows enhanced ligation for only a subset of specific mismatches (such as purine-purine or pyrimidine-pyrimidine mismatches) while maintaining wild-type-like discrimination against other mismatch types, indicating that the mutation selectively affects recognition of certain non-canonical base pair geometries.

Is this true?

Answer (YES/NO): NO